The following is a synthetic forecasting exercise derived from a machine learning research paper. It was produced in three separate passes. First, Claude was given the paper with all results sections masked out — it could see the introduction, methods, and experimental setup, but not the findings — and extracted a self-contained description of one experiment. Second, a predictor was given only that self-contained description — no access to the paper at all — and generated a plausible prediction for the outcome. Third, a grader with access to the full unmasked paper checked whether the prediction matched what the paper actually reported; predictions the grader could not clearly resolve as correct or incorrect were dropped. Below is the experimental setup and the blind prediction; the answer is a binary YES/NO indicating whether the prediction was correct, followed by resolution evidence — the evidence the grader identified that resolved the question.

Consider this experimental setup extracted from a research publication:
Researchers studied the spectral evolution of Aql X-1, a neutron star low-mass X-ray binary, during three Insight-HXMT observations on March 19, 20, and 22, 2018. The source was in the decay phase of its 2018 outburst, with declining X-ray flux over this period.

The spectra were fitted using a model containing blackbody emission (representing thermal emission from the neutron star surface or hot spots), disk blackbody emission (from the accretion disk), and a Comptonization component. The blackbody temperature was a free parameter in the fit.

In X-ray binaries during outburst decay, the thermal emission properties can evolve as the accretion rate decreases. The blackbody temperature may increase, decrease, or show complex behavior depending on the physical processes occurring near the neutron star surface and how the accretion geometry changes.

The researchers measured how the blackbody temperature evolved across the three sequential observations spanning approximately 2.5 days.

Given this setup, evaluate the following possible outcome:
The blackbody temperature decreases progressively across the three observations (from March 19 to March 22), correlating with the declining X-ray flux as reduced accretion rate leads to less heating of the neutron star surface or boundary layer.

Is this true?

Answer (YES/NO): NO